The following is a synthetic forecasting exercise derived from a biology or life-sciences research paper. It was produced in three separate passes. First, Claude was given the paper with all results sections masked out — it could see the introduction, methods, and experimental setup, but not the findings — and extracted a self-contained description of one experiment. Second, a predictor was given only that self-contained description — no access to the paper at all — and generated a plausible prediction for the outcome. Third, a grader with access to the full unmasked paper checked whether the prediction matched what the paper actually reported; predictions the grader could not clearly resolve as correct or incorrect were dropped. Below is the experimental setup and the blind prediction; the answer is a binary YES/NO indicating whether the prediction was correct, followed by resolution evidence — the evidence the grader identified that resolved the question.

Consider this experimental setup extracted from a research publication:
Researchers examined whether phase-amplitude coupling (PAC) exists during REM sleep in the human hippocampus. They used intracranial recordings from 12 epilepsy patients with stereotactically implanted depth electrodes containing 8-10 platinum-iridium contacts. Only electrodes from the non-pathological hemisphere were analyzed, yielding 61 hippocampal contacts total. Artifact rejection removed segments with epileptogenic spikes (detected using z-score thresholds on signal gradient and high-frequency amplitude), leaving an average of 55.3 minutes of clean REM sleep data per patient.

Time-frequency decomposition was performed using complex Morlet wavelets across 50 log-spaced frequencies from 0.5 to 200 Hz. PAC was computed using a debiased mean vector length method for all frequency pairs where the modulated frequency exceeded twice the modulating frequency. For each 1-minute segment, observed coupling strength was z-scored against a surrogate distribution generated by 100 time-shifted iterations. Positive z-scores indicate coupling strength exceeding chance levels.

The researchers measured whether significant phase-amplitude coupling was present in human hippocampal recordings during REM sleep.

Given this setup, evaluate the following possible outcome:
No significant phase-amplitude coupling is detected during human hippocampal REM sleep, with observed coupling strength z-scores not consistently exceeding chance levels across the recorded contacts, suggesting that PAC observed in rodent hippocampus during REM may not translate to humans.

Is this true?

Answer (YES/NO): NO